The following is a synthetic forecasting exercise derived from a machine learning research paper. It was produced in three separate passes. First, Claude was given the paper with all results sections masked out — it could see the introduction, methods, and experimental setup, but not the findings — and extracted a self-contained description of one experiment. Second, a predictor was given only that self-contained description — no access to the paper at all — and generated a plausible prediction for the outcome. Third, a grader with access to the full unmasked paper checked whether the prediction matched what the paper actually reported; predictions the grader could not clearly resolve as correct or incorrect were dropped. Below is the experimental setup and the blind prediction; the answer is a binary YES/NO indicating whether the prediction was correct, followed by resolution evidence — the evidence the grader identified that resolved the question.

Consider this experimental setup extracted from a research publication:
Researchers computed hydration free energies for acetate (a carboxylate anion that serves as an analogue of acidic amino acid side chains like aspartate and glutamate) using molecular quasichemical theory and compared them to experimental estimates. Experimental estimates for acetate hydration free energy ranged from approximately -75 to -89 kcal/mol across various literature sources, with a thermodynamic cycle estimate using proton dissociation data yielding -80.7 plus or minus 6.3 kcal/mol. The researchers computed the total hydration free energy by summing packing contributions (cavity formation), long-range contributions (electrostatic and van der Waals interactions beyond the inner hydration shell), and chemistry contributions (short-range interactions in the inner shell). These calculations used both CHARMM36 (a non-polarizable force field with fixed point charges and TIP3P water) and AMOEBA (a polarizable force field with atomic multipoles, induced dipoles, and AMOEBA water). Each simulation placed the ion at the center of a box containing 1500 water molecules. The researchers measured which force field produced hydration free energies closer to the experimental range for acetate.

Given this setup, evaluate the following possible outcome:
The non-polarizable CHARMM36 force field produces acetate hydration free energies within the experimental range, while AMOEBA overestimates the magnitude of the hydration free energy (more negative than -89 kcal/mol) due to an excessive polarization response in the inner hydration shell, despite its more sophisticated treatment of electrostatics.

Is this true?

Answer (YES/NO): NO